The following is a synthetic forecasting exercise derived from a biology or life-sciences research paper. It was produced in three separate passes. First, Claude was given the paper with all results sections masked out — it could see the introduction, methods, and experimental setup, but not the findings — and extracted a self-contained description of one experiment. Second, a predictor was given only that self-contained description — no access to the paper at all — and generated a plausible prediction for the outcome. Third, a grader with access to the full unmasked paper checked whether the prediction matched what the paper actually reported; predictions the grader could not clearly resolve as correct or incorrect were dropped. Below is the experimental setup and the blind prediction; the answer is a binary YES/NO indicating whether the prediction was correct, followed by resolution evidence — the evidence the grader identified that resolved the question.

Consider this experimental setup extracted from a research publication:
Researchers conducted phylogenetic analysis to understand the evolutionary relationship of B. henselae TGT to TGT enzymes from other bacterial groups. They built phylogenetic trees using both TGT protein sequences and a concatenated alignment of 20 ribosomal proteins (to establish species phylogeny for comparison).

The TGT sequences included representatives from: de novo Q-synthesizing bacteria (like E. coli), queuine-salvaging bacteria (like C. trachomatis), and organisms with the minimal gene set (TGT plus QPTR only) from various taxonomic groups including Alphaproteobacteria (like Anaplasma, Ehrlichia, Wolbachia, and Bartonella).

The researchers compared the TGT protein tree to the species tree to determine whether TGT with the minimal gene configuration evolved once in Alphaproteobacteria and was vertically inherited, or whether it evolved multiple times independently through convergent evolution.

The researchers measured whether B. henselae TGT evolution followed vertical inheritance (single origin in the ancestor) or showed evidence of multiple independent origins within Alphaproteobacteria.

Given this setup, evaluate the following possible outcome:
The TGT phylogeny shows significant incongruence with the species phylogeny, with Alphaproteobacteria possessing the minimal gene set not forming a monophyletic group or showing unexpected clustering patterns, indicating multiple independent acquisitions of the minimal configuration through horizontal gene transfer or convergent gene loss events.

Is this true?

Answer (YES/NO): YES